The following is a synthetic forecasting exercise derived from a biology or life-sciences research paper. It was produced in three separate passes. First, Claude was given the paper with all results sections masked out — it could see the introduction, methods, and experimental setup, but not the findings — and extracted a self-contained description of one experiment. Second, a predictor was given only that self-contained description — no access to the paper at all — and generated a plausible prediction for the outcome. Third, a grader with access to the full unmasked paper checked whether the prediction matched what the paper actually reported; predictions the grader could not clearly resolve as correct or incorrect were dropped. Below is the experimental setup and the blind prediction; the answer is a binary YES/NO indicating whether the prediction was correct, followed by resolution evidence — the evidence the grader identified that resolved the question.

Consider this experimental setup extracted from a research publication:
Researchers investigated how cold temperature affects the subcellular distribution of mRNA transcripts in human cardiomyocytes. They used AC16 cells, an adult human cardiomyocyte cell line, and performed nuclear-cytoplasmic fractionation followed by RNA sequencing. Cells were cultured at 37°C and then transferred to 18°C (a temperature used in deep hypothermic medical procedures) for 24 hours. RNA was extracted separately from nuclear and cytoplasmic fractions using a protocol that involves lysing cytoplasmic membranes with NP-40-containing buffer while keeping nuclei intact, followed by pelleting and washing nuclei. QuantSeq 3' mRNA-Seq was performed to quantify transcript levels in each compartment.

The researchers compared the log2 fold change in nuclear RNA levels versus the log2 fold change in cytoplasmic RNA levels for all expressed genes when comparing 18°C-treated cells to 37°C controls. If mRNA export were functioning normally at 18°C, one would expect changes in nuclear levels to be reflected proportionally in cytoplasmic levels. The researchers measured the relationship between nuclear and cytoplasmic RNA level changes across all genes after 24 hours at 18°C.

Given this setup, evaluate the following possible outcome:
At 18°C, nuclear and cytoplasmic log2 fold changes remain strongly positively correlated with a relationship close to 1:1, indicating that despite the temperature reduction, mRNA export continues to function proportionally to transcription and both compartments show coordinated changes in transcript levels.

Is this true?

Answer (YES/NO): NO